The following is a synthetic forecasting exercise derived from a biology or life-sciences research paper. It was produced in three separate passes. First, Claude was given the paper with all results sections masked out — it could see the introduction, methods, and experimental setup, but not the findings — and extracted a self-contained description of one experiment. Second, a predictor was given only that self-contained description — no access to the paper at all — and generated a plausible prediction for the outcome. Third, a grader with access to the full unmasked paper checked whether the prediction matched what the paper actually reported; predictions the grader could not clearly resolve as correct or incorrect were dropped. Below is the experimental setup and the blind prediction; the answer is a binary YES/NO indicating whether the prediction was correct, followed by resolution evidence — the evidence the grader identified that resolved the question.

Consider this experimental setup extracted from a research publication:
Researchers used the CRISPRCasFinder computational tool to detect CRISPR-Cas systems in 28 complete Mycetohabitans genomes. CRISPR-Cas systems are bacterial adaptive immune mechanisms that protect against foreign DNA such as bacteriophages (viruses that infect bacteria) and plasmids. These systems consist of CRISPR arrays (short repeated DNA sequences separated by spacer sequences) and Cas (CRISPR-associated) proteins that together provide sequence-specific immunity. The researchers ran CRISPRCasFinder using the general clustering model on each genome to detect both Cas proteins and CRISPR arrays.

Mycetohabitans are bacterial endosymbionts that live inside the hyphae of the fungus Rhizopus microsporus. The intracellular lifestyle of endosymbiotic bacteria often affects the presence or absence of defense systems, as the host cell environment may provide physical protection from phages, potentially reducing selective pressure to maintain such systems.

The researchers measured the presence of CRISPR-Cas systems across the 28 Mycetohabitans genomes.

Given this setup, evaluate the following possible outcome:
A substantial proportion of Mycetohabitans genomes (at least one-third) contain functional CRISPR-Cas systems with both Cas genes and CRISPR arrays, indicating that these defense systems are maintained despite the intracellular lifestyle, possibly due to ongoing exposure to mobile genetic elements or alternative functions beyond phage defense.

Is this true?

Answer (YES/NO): NO